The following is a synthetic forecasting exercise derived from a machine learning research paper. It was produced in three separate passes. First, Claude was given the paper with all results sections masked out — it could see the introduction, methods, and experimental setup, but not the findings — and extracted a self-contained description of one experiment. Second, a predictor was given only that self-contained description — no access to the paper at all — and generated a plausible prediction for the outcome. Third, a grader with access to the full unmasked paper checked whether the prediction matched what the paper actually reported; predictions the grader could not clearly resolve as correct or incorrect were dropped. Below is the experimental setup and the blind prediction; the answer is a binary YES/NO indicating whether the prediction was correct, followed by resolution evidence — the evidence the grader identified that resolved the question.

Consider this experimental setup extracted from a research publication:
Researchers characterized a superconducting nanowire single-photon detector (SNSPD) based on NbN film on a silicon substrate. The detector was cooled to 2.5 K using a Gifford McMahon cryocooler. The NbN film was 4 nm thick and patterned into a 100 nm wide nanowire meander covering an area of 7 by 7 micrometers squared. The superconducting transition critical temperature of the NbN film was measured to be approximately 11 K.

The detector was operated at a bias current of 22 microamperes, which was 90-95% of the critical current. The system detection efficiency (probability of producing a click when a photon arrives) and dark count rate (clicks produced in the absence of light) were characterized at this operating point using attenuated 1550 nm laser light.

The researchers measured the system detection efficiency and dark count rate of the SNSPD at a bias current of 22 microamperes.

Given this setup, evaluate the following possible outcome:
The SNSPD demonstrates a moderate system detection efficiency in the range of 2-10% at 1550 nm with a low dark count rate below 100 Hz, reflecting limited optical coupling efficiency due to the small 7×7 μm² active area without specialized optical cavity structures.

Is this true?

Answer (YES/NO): NO